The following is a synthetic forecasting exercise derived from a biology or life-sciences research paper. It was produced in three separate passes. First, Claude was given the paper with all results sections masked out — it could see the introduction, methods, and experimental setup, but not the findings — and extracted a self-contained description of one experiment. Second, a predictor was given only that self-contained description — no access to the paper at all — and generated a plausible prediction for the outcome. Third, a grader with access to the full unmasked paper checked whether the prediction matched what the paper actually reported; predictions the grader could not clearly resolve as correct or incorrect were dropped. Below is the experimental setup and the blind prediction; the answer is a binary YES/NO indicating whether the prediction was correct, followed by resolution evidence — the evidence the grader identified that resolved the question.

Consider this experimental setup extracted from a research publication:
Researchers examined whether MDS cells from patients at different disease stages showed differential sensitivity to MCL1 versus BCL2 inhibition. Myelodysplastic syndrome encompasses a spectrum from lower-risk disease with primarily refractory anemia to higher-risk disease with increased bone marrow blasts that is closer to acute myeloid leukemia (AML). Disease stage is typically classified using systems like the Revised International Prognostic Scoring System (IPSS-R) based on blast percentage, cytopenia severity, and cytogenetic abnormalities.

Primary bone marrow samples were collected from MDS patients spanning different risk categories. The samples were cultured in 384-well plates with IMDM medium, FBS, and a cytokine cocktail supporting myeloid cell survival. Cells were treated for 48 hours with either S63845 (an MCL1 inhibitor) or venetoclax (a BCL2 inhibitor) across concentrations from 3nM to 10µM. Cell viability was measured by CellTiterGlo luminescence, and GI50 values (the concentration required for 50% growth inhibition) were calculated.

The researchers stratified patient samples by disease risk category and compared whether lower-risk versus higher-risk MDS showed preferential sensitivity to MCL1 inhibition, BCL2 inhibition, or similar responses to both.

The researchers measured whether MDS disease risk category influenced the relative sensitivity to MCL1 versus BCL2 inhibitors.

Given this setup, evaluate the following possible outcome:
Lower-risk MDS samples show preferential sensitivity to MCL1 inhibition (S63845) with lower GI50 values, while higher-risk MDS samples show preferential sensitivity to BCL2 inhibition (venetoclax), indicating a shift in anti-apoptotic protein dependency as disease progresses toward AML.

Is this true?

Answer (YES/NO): NO